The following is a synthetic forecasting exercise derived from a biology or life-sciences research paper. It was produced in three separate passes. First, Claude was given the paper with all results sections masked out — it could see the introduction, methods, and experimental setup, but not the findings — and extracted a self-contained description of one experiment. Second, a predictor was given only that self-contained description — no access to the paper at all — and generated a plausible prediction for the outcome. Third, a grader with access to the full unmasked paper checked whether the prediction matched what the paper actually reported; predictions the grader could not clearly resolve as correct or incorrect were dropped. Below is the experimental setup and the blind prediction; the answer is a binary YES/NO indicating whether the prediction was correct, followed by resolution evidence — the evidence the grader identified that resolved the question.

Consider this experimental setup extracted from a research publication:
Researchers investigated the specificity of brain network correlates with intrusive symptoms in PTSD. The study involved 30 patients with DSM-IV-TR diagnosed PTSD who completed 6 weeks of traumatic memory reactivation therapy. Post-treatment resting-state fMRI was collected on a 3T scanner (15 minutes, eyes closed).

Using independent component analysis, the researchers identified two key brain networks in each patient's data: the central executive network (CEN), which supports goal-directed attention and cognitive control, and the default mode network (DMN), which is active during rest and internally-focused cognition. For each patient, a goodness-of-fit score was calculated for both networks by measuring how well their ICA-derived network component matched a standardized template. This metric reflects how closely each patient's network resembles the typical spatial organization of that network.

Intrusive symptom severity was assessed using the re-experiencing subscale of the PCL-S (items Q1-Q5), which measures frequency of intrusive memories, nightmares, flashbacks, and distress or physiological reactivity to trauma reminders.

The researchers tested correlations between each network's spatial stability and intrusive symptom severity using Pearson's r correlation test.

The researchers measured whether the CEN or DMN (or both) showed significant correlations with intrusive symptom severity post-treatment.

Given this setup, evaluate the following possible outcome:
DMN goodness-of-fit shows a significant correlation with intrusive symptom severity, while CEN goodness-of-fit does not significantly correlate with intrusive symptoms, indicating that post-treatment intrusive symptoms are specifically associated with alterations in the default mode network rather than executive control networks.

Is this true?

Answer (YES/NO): NO